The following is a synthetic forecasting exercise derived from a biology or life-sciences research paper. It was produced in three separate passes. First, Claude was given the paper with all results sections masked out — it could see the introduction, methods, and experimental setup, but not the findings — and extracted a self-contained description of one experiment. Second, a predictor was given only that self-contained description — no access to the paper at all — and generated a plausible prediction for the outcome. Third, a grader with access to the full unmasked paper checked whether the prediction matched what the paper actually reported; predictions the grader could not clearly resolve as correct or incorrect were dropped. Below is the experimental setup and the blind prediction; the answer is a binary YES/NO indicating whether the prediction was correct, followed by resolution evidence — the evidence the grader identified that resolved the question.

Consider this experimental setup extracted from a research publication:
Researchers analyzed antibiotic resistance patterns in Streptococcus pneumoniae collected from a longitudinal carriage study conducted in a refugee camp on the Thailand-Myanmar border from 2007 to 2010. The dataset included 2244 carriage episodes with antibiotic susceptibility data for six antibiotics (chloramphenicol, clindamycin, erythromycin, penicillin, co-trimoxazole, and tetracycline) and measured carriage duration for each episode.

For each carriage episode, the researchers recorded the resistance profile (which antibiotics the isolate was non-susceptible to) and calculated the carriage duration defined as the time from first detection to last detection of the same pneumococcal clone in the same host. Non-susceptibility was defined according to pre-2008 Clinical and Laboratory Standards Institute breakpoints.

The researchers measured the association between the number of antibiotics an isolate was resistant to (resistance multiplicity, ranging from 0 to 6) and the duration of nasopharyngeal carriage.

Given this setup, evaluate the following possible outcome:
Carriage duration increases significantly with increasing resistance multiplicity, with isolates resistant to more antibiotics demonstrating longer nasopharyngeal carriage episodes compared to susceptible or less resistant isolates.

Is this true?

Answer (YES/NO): NO